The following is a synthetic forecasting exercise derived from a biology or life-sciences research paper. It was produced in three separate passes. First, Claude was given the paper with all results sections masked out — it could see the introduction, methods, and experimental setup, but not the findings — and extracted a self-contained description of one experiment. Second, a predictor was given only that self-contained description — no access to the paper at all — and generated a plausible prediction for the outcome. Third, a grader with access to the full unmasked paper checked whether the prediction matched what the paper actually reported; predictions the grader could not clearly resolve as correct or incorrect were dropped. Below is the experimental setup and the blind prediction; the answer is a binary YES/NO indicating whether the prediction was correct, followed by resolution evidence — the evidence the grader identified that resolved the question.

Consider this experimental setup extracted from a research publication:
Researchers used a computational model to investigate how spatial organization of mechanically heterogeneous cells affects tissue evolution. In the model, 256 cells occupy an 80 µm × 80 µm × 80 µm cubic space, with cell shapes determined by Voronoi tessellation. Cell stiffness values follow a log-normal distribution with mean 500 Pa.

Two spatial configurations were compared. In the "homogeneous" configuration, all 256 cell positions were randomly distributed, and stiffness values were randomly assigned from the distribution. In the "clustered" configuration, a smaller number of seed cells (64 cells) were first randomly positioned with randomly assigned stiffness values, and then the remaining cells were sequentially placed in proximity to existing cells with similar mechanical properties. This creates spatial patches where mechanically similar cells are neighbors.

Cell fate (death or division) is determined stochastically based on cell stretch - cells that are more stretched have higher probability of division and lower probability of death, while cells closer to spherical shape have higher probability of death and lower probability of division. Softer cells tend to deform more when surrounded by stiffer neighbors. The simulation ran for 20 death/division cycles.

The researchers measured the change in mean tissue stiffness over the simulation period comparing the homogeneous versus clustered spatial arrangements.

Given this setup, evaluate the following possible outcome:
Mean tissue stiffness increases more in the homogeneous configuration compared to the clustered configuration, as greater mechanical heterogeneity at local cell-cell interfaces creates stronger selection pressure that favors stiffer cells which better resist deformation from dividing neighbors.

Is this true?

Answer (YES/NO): NO